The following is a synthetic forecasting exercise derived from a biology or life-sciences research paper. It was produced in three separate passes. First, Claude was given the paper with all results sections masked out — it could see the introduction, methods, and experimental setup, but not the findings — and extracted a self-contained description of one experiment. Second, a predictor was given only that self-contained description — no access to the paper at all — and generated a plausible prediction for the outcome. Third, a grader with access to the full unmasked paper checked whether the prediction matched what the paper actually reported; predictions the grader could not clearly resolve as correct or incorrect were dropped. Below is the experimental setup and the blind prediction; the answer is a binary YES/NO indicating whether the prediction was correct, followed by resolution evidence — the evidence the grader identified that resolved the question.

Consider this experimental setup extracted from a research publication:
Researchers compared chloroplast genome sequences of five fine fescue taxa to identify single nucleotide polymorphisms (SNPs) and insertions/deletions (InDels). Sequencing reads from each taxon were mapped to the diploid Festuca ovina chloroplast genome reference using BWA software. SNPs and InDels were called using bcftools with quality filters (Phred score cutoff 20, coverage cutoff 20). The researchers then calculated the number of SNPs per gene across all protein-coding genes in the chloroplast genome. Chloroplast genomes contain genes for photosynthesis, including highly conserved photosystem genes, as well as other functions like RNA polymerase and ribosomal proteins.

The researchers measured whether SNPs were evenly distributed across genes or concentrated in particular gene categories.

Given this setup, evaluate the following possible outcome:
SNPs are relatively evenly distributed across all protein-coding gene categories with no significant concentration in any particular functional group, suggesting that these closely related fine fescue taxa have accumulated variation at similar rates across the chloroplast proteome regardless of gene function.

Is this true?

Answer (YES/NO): NO